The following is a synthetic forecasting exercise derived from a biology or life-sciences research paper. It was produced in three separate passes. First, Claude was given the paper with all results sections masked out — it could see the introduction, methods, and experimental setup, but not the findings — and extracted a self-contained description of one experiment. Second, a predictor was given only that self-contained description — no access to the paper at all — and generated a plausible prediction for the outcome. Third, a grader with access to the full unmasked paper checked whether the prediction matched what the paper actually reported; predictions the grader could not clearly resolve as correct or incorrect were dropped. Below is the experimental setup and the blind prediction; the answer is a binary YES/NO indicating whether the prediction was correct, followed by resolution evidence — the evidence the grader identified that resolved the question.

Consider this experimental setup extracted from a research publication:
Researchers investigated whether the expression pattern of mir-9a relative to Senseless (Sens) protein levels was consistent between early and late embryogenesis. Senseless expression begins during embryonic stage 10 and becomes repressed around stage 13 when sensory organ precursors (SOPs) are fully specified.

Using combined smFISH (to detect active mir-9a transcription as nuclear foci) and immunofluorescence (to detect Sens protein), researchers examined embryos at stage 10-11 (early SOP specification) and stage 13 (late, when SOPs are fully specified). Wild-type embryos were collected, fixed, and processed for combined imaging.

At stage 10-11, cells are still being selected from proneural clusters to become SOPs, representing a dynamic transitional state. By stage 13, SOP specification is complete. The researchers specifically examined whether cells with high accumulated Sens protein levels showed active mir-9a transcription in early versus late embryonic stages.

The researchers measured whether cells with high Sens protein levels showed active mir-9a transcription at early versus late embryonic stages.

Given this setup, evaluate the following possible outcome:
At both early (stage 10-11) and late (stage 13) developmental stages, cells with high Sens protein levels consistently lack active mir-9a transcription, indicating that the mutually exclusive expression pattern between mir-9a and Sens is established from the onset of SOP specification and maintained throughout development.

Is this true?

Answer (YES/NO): NO